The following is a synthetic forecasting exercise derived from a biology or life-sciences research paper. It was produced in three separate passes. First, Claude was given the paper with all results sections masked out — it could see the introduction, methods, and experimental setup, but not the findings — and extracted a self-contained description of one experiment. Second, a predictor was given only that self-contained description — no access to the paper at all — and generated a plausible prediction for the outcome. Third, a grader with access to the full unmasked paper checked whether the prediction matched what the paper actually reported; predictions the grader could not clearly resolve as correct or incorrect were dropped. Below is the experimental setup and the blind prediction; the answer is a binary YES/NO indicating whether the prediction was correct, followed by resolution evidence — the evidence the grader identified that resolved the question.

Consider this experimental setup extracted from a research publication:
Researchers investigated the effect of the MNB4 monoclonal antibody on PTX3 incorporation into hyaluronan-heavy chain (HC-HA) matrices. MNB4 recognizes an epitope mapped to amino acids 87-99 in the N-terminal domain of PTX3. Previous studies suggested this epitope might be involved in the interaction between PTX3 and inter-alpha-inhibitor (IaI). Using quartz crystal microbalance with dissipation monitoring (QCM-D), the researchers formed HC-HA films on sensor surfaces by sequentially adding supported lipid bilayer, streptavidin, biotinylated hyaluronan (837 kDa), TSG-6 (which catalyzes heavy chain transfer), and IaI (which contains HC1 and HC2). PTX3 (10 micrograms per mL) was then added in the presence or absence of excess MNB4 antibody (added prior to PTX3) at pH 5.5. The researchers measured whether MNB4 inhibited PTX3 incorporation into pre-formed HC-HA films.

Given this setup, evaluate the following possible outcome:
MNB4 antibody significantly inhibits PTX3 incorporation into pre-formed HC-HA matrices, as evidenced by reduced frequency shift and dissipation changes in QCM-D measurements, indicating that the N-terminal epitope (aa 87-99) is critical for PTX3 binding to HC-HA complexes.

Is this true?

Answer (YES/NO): NO